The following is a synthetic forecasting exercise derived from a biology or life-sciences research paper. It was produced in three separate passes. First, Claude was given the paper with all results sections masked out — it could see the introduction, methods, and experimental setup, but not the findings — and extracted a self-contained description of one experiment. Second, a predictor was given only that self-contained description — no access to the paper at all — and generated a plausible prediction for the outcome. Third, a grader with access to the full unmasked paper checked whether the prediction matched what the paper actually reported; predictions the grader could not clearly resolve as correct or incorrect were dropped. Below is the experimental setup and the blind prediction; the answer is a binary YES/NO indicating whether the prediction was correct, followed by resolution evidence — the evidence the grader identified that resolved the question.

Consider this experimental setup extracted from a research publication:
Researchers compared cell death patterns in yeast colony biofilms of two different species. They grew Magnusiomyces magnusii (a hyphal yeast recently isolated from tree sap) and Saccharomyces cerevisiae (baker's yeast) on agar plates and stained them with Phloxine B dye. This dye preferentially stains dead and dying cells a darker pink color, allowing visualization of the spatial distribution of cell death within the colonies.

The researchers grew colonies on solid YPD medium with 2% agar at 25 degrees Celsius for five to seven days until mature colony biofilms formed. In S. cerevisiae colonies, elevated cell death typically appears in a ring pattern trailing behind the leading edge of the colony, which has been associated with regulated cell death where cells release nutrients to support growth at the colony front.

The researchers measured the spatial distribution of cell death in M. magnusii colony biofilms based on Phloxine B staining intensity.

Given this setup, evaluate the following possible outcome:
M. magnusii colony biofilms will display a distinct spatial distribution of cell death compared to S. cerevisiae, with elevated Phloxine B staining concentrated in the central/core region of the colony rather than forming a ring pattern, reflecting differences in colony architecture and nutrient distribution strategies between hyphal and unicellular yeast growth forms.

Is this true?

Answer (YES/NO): YES